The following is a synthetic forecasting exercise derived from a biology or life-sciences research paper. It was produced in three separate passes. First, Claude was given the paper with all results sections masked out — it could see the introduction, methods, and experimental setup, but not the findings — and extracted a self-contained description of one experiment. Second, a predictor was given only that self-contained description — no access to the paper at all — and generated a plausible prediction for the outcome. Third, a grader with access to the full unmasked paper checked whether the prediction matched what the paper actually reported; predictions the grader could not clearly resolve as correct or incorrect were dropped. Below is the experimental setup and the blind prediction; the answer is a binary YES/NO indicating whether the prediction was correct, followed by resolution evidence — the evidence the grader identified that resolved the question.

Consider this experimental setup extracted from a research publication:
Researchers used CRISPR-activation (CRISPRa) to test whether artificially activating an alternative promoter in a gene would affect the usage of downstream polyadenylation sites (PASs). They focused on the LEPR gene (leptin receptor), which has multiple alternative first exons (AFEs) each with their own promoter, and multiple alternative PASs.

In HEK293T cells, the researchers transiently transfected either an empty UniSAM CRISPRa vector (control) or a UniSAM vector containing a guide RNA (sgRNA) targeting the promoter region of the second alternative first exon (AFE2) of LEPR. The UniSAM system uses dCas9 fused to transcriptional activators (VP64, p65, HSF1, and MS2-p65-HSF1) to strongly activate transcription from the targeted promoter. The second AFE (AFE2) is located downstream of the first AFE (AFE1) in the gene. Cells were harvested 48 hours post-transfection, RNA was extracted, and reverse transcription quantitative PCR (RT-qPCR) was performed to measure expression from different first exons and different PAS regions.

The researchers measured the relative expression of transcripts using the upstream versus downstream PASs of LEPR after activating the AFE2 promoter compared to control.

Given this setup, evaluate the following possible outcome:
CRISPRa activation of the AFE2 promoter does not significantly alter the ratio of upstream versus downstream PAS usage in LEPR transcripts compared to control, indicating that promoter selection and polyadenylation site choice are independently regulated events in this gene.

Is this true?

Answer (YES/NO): NO